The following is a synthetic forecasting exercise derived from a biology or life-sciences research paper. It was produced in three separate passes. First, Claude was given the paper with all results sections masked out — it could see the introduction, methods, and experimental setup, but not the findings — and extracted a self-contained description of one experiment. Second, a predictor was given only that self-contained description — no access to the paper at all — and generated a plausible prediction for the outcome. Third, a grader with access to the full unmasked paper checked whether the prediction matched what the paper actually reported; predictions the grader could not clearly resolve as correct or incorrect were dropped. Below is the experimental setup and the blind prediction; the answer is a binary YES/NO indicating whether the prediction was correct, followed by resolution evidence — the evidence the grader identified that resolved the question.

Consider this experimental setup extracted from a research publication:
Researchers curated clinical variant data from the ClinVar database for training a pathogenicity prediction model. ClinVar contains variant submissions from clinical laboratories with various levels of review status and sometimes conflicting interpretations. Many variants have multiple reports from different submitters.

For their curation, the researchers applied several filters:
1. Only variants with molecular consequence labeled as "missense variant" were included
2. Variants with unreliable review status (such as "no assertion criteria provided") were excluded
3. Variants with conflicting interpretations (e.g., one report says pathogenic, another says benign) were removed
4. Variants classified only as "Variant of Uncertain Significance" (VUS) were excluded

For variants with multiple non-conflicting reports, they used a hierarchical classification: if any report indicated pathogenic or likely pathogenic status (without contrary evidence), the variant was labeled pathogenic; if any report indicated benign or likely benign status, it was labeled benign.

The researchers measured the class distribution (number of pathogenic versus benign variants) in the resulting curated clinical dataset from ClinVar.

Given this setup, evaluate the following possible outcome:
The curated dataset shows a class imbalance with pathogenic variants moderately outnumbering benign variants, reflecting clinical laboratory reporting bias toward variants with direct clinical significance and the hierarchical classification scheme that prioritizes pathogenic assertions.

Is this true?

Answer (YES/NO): NO